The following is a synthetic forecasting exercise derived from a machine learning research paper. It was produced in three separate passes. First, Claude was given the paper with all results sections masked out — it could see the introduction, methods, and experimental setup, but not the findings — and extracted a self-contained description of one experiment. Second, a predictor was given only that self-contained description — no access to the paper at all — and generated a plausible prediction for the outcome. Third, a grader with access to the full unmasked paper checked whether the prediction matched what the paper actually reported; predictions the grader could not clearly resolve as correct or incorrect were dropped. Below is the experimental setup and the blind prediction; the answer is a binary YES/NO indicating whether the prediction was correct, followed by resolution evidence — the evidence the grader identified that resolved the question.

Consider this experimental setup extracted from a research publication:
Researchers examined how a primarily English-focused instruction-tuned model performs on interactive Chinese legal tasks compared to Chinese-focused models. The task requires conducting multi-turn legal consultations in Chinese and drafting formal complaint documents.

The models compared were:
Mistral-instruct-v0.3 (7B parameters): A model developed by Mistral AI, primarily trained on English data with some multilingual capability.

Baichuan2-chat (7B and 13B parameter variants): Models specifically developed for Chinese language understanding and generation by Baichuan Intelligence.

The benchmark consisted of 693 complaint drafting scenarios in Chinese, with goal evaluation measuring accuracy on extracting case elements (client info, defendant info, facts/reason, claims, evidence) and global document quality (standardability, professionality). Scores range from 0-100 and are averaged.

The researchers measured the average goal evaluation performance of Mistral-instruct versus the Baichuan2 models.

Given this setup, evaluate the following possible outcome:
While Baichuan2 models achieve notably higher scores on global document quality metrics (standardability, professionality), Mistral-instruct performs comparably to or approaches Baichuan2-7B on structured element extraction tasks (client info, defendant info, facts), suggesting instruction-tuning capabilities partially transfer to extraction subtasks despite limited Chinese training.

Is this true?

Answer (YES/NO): NO